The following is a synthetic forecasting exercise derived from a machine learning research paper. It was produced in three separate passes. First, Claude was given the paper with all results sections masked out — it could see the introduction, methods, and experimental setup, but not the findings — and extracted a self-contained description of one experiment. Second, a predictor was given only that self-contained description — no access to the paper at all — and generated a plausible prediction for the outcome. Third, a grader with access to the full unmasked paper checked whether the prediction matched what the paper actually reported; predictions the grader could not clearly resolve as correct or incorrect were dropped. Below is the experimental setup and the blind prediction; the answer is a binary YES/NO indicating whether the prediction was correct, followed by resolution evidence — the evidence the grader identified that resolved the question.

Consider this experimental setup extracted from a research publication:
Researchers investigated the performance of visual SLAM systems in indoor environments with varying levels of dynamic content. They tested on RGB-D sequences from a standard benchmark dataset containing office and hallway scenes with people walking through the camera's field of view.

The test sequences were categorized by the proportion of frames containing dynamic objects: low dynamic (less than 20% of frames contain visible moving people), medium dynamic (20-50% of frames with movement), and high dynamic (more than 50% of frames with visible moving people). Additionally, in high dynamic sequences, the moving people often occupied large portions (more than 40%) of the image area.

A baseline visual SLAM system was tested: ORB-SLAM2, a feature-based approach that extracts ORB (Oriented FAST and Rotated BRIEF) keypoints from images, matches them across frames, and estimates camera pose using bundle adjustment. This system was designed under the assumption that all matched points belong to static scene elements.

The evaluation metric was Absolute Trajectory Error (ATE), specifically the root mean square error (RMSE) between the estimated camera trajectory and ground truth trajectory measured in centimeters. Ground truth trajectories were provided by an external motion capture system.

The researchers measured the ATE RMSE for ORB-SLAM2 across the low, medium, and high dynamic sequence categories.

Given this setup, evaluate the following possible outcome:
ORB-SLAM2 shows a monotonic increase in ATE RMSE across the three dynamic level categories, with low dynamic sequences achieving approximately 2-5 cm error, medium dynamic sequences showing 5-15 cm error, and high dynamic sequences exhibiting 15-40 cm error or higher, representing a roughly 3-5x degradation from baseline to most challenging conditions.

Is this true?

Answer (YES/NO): NO